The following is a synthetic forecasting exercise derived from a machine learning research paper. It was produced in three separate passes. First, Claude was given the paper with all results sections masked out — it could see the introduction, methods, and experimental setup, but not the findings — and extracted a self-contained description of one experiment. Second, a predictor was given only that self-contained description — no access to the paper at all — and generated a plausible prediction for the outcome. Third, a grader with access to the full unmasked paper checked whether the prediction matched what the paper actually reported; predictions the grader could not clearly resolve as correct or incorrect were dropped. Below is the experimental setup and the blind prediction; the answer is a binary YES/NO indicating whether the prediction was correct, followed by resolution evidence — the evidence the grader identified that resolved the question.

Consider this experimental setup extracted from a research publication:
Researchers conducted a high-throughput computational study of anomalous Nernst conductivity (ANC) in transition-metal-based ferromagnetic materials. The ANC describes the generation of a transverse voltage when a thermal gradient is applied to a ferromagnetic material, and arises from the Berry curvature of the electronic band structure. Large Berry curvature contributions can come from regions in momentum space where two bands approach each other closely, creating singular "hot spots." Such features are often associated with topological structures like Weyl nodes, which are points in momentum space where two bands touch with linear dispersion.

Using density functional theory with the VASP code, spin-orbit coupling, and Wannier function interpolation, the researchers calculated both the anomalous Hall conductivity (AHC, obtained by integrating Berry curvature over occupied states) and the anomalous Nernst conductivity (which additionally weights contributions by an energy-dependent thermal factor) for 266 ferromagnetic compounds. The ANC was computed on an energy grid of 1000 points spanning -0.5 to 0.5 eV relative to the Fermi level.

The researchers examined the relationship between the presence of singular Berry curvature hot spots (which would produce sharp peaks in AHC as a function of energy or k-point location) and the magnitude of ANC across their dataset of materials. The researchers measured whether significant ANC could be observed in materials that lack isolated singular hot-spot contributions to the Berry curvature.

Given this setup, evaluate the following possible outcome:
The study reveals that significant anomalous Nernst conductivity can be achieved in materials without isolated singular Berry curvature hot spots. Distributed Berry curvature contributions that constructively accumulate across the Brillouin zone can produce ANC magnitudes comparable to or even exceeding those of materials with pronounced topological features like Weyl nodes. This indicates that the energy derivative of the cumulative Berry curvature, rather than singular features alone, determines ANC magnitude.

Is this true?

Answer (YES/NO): YES